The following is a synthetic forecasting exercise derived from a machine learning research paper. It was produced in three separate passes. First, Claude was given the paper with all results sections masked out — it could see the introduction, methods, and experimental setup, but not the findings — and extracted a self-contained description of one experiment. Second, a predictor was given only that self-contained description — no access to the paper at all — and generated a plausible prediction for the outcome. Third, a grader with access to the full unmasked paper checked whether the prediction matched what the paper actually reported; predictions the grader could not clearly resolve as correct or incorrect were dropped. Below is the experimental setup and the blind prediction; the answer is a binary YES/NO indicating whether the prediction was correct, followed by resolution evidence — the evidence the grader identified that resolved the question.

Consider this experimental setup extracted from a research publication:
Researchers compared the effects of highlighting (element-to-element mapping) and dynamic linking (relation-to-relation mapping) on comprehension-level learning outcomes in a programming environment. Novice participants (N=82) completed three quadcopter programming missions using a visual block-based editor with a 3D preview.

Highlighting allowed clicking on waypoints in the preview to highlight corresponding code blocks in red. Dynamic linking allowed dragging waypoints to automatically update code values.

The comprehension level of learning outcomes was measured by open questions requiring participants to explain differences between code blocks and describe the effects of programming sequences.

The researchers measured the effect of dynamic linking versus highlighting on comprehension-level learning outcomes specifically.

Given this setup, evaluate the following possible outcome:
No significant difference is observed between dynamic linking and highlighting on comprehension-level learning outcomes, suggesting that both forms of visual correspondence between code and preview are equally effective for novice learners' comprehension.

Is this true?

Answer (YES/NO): NO